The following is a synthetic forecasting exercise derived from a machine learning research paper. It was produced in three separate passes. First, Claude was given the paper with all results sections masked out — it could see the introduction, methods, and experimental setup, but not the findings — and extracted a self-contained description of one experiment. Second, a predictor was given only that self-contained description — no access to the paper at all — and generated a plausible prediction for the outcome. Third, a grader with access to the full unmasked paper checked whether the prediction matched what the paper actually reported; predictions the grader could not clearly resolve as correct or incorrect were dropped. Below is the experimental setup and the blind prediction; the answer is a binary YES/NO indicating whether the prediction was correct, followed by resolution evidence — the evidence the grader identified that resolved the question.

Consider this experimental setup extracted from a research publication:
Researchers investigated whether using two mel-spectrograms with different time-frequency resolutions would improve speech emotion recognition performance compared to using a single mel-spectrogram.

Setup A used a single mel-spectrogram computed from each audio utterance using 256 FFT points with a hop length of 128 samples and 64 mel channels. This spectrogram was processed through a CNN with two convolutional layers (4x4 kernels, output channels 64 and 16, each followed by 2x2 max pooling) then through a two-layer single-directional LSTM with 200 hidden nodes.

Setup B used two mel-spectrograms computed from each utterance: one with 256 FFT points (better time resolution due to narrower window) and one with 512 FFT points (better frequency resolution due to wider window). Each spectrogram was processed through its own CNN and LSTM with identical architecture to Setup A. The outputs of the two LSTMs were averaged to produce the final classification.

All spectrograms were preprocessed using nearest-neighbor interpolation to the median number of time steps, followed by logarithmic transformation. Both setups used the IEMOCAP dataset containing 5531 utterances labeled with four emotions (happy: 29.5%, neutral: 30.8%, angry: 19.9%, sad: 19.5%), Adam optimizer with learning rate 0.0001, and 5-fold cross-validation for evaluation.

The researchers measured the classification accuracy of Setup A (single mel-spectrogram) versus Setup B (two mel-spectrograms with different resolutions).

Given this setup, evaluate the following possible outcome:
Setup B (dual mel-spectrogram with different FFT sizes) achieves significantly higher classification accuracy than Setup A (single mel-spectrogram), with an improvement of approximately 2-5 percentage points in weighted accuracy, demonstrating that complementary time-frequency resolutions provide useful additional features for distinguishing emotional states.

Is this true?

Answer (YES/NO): NO